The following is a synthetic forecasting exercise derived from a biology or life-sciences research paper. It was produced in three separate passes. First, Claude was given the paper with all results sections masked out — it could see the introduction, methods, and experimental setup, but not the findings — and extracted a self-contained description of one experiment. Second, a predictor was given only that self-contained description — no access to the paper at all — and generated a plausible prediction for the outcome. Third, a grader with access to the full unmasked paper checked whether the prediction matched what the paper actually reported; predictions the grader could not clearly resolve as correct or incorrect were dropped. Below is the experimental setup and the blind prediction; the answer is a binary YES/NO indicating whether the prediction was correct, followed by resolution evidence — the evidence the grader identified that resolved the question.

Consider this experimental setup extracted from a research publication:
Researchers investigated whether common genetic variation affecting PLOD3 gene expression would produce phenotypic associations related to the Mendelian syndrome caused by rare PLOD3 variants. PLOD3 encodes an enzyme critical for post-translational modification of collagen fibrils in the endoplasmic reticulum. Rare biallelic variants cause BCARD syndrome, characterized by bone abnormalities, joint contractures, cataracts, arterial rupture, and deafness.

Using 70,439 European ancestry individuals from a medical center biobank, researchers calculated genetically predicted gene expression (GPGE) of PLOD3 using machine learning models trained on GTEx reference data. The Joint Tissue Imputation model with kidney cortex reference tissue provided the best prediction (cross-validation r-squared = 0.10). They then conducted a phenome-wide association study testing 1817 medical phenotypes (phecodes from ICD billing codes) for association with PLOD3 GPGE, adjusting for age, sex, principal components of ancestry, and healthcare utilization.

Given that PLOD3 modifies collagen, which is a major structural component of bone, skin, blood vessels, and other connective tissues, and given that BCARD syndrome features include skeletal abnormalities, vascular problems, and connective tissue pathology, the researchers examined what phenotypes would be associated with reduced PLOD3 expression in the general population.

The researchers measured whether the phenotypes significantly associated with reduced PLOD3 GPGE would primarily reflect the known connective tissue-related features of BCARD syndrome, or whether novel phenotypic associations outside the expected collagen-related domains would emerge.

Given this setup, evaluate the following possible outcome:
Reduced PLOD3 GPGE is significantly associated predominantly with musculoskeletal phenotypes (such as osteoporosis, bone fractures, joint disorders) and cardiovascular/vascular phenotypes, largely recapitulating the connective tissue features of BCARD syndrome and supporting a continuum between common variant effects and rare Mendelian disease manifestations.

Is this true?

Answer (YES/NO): NO